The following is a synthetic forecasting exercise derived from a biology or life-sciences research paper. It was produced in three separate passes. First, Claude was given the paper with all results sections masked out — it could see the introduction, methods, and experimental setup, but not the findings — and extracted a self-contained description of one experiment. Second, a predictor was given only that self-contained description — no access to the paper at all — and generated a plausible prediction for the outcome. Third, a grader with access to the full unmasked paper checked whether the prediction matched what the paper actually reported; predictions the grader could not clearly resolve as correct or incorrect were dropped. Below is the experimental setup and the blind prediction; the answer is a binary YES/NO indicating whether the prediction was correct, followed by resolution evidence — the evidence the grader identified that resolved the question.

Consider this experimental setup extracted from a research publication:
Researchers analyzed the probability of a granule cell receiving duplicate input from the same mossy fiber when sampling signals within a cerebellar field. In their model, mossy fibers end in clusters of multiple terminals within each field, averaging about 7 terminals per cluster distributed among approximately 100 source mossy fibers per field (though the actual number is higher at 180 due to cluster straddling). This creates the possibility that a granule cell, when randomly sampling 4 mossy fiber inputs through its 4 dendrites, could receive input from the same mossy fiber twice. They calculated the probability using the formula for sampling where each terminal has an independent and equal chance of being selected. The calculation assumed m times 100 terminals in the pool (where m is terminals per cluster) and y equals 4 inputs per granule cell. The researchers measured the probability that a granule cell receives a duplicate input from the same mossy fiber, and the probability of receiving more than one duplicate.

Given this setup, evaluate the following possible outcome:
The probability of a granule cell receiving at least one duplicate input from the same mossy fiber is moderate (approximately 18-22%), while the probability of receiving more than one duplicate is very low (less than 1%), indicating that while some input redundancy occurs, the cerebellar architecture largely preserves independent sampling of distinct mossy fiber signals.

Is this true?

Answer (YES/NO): NO